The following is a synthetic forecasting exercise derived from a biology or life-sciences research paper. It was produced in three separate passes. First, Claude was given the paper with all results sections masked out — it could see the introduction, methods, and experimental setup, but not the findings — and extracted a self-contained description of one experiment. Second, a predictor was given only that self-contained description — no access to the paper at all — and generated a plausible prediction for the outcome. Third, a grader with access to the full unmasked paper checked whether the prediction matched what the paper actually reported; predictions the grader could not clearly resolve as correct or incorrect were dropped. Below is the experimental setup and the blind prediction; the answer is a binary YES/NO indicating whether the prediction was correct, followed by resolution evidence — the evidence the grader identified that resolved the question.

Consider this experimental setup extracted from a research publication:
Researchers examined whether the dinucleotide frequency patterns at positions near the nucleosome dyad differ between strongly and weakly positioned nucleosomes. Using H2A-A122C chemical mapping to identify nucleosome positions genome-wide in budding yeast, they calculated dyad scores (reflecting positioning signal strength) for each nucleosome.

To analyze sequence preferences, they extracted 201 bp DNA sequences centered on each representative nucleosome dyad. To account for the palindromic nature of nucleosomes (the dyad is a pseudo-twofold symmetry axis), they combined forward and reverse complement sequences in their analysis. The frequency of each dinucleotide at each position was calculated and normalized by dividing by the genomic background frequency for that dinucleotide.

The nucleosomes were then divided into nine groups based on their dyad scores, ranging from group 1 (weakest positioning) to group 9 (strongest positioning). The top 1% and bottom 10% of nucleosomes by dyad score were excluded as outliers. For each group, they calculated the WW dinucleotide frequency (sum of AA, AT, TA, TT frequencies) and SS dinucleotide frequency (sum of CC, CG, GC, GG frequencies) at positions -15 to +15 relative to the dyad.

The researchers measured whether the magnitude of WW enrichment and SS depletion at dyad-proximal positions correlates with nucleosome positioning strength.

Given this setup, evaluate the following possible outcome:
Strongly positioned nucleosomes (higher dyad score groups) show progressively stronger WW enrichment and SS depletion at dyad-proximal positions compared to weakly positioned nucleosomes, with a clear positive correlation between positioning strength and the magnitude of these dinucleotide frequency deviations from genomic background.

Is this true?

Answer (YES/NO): NO